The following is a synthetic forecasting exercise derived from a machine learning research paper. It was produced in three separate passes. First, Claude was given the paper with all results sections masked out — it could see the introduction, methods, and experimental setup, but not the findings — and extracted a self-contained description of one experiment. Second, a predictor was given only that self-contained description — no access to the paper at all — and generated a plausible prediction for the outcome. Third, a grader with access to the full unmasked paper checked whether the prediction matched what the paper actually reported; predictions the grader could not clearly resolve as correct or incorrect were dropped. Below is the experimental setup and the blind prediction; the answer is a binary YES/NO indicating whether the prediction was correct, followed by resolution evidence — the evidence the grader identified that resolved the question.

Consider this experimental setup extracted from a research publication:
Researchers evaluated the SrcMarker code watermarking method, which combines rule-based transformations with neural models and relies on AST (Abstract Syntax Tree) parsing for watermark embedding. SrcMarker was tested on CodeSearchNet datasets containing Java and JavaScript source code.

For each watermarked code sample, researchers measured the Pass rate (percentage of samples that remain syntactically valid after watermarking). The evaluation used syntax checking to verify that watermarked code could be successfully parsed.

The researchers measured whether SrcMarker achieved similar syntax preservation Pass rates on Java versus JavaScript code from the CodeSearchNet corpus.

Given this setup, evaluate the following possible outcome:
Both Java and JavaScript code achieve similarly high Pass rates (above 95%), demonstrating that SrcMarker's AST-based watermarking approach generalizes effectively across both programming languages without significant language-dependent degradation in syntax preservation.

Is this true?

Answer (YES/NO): NO